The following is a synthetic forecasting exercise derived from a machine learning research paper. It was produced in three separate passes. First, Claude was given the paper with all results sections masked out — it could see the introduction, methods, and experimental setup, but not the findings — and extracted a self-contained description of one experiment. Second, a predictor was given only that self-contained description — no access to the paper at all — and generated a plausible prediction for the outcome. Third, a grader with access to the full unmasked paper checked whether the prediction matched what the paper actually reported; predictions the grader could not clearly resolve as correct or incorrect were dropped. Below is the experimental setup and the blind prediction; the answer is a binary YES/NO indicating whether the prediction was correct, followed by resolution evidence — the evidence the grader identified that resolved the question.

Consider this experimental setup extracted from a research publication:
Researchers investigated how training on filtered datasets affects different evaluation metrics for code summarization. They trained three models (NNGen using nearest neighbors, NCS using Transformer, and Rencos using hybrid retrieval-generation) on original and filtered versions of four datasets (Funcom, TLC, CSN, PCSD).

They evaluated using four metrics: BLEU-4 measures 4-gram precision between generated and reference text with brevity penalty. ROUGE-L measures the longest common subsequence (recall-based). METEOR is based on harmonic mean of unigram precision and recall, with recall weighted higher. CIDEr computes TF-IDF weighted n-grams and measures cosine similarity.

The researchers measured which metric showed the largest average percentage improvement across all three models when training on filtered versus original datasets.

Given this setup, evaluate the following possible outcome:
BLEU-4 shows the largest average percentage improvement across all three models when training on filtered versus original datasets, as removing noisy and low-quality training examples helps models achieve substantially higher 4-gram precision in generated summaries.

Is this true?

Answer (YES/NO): NO